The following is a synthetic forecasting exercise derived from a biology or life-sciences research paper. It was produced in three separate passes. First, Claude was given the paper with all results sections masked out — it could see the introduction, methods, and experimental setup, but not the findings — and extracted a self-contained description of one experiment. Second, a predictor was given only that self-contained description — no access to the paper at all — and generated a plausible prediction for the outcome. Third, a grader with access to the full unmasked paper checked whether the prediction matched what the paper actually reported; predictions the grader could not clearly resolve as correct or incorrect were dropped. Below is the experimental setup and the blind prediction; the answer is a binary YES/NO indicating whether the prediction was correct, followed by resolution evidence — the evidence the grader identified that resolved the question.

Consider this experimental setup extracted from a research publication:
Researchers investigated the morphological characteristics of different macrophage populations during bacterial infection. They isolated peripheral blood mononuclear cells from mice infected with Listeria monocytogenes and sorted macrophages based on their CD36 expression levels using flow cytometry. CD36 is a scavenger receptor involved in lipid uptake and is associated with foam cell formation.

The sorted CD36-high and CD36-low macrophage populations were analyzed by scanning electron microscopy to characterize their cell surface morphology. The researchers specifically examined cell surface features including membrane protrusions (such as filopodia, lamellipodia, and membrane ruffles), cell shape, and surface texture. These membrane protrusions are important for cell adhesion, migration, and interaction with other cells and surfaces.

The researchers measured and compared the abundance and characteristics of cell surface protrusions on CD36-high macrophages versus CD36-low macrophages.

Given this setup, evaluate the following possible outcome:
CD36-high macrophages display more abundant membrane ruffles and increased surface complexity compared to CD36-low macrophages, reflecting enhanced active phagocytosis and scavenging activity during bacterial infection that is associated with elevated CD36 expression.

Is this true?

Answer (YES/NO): NO